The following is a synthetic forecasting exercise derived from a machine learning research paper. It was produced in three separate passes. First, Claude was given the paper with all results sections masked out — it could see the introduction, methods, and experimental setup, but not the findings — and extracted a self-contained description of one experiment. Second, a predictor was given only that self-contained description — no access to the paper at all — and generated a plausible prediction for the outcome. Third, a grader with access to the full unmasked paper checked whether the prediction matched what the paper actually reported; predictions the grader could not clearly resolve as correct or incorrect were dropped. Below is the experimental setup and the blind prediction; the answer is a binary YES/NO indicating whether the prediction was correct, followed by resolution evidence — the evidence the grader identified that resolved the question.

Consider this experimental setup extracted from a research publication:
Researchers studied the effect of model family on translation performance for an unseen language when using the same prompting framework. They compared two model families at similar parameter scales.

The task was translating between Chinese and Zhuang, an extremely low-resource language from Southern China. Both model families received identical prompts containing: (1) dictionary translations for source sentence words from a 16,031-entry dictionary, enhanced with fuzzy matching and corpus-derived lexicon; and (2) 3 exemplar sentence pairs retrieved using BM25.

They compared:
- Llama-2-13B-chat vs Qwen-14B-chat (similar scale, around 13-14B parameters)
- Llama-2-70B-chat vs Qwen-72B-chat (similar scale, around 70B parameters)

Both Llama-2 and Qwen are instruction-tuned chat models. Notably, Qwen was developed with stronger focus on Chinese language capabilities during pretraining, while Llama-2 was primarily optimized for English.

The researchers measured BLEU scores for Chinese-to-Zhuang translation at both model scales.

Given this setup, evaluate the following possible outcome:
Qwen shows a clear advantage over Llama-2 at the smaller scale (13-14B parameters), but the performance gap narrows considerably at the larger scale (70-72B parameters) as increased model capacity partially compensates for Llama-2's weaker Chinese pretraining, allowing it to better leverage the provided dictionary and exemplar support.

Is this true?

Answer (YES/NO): NO